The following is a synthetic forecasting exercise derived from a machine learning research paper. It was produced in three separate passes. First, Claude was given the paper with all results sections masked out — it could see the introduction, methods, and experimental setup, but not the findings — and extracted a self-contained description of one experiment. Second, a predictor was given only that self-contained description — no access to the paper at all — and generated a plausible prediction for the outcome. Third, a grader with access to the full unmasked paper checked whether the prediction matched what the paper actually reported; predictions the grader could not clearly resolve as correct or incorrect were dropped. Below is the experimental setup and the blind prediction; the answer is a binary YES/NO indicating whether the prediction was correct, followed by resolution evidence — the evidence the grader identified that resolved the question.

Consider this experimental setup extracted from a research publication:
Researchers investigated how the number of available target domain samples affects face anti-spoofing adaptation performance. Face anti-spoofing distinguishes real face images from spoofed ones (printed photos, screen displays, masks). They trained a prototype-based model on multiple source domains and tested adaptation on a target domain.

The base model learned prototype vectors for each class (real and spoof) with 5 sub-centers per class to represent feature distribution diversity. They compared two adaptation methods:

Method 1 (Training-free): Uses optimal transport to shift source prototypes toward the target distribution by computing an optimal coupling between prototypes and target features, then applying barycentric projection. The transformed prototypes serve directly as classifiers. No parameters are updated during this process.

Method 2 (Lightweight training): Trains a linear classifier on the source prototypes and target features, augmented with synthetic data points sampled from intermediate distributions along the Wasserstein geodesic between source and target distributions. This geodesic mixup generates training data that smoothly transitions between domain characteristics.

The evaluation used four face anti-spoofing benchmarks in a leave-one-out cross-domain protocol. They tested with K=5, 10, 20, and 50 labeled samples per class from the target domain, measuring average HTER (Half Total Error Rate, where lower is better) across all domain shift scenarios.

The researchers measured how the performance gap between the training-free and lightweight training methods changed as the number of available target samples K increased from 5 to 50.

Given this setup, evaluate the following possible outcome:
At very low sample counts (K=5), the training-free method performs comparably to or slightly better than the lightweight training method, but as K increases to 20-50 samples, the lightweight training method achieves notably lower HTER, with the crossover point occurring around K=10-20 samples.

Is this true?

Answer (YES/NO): NO